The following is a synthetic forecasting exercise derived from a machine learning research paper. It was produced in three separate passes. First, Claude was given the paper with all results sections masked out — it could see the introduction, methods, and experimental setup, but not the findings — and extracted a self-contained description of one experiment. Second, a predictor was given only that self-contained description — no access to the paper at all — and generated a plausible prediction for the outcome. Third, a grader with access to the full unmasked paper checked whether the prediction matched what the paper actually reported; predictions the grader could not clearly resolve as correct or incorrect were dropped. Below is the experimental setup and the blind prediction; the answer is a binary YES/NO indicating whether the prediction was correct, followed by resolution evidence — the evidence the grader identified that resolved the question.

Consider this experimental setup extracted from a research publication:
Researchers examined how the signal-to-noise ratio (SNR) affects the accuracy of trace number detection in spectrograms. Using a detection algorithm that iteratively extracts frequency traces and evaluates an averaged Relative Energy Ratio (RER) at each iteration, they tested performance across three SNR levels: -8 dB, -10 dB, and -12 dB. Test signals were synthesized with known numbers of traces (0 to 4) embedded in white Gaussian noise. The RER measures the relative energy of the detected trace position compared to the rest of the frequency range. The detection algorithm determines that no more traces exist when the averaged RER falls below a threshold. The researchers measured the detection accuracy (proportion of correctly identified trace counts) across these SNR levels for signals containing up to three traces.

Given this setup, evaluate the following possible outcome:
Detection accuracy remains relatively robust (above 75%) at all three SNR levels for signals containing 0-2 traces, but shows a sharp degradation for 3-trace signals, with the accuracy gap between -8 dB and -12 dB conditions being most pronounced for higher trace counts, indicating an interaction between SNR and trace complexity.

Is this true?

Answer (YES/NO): NO